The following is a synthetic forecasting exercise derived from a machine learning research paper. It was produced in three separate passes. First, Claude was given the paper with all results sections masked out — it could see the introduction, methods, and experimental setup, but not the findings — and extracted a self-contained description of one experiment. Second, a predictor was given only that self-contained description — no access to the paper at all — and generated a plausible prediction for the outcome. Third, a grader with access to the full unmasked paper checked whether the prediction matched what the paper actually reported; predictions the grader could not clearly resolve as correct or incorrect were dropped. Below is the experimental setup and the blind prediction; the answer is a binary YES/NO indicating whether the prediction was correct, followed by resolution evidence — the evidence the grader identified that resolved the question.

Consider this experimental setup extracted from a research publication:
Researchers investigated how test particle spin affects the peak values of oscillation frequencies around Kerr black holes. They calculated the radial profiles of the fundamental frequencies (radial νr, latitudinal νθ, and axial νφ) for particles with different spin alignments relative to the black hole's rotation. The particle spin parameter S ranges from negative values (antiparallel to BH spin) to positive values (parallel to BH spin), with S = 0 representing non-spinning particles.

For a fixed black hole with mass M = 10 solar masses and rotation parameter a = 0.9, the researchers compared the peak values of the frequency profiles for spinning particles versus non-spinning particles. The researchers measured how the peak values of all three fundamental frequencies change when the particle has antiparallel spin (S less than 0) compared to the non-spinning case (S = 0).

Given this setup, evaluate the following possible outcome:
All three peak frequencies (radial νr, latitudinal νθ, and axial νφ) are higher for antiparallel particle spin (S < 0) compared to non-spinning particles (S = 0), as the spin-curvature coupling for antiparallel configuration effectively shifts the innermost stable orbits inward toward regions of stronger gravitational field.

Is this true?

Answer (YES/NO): NO